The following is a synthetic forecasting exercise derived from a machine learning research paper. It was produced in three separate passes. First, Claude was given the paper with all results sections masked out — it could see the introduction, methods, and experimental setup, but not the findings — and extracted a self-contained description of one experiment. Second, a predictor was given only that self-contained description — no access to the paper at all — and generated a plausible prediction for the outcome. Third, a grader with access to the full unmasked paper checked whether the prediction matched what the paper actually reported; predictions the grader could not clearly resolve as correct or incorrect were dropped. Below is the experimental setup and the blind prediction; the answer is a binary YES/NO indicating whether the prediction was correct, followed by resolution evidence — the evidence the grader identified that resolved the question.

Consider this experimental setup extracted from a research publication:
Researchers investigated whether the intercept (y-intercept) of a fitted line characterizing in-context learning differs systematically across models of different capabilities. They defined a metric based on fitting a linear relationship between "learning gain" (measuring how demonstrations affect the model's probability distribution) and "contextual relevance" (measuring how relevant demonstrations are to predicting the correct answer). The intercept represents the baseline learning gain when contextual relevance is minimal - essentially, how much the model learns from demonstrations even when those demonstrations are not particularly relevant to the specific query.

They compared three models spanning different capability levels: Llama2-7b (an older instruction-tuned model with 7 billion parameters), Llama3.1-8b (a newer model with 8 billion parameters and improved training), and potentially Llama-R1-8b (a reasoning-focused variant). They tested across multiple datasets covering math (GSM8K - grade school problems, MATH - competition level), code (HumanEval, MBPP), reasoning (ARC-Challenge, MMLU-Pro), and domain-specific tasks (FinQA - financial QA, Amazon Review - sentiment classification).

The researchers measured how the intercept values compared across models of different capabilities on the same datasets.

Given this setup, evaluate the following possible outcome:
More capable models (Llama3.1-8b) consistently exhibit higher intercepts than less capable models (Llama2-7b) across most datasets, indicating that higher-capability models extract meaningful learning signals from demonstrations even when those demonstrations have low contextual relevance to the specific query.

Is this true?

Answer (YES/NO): NO